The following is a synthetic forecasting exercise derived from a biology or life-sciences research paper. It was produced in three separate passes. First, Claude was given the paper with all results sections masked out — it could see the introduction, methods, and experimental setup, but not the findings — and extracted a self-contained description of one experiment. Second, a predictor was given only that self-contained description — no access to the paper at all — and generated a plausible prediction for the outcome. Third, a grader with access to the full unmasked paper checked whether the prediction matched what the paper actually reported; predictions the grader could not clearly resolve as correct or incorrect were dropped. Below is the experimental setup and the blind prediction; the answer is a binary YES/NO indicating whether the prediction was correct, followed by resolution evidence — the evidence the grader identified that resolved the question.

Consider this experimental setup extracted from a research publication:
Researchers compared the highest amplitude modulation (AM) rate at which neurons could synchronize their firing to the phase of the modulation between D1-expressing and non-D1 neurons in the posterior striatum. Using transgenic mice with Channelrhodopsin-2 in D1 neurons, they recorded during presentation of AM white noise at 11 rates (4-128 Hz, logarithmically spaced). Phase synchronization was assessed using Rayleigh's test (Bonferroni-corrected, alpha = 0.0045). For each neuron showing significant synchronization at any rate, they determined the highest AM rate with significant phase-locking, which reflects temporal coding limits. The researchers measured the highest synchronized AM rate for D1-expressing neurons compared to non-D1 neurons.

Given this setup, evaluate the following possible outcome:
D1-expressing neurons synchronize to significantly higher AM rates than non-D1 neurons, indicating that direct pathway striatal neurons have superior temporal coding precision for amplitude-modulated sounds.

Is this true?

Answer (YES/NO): NO